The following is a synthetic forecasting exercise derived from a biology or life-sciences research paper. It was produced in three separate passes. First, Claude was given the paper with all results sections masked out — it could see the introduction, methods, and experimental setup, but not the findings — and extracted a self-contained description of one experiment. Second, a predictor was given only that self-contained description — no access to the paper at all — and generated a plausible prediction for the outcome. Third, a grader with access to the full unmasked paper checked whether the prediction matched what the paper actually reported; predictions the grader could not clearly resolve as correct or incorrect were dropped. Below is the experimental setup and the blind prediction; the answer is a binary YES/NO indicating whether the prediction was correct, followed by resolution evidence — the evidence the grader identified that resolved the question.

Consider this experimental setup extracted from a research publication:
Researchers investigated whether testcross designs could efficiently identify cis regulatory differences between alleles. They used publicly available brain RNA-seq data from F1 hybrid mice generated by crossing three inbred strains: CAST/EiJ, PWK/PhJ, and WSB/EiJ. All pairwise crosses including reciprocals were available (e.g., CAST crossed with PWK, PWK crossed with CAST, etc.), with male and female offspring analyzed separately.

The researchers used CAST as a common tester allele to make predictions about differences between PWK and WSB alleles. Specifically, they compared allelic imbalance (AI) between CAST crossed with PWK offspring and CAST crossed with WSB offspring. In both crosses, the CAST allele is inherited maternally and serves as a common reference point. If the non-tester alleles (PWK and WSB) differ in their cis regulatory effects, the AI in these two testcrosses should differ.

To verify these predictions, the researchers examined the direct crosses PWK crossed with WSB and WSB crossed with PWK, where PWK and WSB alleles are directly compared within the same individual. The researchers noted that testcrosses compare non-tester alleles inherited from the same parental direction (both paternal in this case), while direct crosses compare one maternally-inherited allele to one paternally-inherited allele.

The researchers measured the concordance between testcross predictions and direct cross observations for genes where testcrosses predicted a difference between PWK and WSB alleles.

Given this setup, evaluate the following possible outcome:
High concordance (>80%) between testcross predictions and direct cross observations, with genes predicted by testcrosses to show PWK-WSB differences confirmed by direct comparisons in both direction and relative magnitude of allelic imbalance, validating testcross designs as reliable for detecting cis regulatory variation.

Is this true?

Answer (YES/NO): NO